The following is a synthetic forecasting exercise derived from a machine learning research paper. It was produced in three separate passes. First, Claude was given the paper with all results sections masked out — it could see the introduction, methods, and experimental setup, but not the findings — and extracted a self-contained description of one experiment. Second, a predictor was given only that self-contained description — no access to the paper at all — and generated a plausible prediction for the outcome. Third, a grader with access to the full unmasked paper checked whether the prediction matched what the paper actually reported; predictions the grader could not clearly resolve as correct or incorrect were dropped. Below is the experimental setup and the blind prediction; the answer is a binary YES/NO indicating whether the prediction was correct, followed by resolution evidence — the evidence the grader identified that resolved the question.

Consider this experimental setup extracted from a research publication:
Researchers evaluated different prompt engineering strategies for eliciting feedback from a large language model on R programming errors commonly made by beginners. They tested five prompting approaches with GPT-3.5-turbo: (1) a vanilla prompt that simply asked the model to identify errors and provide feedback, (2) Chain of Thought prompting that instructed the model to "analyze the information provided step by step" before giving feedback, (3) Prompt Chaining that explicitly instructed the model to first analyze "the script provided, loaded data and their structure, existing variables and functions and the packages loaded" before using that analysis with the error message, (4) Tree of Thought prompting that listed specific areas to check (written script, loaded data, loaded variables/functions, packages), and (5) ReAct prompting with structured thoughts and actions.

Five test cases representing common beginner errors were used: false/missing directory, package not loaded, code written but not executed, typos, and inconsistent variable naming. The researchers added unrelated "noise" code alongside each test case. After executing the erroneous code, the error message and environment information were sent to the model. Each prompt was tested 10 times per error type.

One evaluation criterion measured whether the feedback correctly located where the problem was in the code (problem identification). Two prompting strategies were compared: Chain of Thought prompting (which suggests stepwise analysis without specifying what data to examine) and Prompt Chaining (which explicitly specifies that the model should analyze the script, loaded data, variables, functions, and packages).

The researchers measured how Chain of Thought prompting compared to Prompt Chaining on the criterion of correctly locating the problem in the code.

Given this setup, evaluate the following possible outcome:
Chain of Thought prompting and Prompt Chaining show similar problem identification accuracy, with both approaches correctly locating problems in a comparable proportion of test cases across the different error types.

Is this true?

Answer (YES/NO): YES